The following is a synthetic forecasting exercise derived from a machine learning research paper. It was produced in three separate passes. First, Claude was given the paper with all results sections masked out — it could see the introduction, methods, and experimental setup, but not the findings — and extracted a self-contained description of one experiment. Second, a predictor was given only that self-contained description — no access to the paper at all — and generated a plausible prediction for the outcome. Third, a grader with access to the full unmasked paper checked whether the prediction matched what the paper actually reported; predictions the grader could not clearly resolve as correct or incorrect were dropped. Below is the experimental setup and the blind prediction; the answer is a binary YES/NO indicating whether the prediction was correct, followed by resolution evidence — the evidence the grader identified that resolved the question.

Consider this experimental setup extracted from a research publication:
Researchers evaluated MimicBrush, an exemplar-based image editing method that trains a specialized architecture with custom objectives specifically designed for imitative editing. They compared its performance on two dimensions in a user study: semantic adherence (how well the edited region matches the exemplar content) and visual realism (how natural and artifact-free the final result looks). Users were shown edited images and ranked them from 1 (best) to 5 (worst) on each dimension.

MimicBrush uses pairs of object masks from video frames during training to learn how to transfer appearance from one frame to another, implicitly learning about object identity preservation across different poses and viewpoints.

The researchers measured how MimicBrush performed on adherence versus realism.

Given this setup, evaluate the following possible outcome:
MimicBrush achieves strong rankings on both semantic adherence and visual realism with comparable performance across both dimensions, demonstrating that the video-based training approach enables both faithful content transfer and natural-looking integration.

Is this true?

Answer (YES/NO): NO